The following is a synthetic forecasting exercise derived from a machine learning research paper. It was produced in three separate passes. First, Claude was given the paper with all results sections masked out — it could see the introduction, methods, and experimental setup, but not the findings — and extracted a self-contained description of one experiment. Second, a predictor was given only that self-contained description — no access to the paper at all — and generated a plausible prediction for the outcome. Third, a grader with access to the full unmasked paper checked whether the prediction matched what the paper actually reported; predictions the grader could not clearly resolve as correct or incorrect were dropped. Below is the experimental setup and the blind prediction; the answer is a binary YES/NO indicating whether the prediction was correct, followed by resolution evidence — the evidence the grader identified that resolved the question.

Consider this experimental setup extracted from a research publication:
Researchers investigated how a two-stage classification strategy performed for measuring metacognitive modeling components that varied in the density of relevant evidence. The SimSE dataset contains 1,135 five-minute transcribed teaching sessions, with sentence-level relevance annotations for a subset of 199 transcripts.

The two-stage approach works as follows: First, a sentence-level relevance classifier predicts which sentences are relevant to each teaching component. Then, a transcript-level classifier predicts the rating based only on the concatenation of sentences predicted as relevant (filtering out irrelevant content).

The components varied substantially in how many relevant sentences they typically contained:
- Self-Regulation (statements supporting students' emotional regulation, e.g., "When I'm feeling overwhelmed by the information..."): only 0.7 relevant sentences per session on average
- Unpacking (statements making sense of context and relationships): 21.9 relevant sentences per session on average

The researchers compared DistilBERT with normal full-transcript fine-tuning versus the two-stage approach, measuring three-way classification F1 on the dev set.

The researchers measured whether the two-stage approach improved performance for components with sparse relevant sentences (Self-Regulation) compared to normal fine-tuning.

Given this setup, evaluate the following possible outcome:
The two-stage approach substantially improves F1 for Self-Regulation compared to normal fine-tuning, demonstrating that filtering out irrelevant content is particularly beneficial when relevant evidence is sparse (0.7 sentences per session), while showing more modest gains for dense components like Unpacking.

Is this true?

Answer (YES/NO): NO